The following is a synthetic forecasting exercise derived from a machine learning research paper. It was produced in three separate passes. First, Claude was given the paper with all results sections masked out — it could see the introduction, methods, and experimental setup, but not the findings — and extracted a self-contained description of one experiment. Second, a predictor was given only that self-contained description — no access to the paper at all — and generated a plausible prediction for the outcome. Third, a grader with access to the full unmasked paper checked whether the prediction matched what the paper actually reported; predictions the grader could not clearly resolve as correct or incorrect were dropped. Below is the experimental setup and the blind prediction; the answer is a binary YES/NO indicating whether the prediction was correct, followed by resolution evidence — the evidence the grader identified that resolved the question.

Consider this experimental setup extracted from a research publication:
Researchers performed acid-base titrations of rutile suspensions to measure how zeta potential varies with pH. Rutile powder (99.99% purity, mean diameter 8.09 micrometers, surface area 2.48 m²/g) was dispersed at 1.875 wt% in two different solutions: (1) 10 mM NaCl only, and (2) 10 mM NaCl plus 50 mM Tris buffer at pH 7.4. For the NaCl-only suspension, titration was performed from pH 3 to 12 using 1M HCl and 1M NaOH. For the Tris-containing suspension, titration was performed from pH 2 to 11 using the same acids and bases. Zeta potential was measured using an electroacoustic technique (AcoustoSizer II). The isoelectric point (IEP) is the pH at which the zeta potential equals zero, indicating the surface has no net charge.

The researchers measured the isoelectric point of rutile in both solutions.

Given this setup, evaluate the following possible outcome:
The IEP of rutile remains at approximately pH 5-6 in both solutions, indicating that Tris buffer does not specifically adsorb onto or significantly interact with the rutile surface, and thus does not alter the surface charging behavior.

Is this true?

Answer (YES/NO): NO